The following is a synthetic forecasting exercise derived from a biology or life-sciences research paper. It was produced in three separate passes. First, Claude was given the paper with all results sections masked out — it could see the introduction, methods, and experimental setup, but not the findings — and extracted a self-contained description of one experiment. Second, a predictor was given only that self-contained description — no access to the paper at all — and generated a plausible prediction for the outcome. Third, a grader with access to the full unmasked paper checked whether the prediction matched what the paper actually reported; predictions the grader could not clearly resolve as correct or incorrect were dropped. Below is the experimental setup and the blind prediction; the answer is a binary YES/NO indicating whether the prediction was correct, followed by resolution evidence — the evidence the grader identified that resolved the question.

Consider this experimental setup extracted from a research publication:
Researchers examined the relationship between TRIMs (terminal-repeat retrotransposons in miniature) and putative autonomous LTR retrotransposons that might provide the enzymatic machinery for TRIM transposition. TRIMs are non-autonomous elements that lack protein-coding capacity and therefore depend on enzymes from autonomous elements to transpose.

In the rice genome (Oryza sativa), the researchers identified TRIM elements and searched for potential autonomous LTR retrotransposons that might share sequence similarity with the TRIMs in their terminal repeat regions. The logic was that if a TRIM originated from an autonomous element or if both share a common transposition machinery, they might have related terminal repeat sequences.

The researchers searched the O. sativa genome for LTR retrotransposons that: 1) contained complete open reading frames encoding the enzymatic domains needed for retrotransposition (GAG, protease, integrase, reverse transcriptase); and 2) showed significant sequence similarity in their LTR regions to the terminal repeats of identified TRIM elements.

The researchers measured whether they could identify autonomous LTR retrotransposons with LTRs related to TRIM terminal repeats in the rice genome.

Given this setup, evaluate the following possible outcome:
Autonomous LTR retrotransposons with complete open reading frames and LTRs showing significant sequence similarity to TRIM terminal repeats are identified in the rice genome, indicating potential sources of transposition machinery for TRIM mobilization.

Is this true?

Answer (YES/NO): YES